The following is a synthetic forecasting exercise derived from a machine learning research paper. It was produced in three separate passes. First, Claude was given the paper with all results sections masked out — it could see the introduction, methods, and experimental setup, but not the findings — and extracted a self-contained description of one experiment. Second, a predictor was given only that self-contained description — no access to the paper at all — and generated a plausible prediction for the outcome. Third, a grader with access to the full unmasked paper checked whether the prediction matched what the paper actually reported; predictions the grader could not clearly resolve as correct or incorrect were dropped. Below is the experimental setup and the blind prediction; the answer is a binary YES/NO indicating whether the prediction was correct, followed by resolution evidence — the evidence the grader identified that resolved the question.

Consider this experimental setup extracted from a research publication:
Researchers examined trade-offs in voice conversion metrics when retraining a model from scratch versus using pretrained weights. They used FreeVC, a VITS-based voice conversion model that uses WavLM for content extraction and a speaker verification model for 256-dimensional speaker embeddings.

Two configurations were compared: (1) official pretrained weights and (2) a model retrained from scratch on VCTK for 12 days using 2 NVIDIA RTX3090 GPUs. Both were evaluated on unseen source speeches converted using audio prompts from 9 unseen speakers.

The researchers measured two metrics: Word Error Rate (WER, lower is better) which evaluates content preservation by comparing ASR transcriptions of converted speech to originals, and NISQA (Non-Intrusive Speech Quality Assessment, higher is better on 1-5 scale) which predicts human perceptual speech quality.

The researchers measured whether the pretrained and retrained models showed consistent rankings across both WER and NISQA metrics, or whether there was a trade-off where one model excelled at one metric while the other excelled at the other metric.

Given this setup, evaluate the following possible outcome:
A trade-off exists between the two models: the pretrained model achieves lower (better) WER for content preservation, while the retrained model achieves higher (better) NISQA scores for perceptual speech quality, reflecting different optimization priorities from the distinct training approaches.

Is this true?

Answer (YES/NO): NO